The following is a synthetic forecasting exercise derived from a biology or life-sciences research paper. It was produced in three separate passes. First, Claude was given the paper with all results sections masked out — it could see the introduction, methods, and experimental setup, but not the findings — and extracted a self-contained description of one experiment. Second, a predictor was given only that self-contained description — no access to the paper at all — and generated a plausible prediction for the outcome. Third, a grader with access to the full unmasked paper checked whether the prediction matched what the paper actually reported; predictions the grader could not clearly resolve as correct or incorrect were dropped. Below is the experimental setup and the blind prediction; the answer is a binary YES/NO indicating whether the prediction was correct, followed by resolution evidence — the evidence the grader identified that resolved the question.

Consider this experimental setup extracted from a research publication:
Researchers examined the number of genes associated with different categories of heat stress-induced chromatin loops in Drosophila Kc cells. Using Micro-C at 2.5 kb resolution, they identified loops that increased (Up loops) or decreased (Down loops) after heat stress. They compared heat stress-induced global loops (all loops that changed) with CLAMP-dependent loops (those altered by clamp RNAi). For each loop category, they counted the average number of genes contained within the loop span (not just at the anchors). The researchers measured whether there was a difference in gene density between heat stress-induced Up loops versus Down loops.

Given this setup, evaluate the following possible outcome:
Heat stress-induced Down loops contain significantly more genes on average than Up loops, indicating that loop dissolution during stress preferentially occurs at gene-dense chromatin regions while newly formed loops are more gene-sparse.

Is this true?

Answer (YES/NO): YES